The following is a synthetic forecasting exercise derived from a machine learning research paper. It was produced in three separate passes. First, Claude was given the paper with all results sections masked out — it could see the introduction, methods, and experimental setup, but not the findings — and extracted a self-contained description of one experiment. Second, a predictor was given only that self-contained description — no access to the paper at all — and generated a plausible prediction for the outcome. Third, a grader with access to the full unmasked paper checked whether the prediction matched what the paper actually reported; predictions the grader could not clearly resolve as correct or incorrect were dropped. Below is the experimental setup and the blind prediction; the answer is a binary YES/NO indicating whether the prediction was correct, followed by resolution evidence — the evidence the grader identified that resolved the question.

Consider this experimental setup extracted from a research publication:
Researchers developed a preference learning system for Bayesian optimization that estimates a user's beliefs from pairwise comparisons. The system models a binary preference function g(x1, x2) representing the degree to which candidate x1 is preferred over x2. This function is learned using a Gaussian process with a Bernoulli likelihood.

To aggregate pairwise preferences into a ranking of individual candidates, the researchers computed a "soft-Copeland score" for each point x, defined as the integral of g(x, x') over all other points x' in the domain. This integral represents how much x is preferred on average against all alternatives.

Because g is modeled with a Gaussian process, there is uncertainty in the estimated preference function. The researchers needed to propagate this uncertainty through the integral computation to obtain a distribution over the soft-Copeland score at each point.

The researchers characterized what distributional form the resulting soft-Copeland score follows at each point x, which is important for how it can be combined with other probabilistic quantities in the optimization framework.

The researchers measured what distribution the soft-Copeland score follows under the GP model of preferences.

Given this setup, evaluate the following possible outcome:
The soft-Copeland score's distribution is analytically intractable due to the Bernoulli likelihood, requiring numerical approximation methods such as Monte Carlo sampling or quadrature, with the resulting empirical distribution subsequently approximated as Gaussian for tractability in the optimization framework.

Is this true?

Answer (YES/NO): NO